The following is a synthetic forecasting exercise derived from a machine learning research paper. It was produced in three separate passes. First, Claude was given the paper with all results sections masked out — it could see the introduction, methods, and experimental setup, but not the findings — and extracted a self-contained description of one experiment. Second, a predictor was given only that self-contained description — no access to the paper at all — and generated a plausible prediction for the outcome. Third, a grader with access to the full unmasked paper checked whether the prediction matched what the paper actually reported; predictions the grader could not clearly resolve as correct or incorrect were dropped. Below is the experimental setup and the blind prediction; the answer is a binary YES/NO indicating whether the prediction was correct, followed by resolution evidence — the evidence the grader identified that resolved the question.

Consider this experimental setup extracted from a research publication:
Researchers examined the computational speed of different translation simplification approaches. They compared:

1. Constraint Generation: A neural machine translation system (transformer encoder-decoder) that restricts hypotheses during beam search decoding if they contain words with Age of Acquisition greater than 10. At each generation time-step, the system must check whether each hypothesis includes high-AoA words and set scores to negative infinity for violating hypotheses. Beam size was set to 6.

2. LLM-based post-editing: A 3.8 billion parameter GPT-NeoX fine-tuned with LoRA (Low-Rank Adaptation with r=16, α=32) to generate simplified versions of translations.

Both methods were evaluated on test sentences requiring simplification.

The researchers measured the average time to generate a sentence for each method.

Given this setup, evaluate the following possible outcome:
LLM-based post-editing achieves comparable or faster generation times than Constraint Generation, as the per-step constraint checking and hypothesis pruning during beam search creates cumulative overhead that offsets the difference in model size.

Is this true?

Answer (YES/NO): YES